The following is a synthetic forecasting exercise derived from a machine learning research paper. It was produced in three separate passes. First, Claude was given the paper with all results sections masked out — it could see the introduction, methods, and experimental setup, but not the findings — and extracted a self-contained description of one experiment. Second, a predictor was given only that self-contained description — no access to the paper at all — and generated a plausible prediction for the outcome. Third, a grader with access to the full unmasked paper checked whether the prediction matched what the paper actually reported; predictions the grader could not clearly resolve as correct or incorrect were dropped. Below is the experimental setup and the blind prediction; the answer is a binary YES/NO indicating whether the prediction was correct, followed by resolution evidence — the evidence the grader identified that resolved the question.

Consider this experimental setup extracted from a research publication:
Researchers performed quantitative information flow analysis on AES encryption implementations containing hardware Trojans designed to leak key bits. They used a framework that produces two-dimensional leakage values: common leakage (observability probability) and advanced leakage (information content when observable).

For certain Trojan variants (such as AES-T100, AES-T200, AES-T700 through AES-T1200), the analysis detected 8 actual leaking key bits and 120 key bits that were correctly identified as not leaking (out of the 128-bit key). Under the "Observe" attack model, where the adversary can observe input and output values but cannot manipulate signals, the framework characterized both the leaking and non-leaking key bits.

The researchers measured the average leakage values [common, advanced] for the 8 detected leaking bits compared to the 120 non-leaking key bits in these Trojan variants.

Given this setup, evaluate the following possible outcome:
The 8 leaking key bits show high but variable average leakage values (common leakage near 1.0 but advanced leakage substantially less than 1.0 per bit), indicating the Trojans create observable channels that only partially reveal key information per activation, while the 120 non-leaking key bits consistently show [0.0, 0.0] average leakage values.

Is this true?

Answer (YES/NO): NO